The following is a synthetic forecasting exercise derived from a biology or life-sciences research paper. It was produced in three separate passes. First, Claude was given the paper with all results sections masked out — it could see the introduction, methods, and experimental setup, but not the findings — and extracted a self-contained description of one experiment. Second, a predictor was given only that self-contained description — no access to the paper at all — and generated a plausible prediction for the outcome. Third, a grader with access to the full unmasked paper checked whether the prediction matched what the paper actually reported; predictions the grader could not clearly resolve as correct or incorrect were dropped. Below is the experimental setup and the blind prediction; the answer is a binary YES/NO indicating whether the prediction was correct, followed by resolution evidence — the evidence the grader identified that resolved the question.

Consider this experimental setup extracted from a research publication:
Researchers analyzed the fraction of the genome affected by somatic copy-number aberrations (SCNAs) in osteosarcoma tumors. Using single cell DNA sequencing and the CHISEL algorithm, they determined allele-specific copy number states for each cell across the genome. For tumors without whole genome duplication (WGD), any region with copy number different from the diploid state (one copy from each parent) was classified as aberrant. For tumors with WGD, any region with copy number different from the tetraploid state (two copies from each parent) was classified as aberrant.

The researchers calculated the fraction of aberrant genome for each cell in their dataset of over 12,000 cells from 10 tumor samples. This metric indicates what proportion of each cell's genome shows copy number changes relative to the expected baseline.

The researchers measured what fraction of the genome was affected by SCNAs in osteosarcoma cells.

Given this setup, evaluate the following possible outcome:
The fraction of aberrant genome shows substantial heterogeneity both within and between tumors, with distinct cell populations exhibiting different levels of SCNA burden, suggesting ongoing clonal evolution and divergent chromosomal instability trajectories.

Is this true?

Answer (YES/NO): NO